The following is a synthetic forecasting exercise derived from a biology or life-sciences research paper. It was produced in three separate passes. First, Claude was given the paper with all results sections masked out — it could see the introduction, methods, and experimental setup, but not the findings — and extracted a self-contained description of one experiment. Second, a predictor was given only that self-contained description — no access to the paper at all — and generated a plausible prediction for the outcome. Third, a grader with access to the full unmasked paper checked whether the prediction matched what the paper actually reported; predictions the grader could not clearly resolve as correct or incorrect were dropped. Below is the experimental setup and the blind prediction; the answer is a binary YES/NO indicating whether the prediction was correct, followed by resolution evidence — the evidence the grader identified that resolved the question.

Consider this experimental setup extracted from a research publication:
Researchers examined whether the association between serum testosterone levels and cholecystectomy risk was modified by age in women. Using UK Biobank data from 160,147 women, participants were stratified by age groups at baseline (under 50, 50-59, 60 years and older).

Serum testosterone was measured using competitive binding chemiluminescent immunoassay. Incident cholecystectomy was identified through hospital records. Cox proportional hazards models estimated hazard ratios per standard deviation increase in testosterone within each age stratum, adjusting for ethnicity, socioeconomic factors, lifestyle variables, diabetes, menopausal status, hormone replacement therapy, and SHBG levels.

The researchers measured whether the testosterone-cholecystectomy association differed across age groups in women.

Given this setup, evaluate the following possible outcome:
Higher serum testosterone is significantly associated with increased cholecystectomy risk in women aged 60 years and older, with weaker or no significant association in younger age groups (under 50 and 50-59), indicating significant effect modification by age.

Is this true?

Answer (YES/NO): NO